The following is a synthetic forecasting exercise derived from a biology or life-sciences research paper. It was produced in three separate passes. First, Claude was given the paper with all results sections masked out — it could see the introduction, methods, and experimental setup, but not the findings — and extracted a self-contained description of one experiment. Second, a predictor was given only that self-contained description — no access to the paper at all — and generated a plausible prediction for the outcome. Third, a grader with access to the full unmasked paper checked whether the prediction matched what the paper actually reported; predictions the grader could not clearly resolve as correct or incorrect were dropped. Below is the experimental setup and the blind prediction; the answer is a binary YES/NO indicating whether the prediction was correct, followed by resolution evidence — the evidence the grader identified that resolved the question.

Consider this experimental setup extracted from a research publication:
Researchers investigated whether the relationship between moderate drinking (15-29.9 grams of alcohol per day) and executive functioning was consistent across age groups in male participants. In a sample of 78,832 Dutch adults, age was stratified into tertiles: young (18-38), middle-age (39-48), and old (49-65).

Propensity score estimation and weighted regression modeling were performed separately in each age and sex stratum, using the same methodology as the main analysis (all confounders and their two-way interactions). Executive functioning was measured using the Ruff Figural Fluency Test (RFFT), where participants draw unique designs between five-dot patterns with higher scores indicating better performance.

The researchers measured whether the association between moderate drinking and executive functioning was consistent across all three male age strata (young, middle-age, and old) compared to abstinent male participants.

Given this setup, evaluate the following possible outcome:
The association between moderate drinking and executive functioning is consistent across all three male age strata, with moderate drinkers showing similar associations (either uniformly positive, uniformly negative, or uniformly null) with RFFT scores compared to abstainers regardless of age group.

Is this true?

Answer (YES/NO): NO